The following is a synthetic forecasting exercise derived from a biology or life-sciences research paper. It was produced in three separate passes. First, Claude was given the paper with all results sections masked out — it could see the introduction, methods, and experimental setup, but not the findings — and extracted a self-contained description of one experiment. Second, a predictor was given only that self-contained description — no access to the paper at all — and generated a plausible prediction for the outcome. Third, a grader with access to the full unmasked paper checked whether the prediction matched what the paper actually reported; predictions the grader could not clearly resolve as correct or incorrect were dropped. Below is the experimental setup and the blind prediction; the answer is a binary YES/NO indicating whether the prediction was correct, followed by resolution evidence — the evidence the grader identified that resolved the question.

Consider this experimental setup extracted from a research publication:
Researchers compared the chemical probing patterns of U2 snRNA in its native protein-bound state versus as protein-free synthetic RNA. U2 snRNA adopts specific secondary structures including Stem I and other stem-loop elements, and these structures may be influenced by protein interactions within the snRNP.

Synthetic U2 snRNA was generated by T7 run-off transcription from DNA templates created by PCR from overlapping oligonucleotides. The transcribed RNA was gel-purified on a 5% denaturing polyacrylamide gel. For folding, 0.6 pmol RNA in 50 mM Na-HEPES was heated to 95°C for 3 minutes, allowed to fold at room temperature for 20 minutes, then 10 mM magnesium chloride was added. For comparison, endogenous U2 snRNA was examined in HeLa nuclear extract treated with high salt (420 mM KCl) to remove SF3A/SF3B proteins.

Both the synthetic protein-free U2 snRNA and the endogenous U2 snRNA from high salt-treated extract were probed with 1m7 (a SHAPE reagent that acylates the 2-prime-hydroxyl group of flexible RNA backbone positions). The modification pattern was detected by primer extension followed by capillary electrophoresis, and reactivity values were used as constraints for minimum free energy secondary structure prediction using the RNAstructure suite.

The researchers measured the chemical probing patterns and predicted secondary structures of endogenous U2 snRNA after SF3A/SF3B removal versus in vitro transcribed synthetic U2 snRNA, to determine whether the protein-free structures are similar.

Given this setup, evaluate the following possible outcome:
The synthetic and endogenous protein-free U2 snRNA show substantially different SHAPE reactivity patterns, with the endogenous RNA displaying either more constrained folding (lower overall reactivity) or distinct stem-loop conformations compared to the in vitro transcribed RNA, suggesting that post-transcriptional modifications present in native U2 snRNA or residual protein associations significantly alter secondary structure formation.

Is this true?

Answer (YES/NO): NO